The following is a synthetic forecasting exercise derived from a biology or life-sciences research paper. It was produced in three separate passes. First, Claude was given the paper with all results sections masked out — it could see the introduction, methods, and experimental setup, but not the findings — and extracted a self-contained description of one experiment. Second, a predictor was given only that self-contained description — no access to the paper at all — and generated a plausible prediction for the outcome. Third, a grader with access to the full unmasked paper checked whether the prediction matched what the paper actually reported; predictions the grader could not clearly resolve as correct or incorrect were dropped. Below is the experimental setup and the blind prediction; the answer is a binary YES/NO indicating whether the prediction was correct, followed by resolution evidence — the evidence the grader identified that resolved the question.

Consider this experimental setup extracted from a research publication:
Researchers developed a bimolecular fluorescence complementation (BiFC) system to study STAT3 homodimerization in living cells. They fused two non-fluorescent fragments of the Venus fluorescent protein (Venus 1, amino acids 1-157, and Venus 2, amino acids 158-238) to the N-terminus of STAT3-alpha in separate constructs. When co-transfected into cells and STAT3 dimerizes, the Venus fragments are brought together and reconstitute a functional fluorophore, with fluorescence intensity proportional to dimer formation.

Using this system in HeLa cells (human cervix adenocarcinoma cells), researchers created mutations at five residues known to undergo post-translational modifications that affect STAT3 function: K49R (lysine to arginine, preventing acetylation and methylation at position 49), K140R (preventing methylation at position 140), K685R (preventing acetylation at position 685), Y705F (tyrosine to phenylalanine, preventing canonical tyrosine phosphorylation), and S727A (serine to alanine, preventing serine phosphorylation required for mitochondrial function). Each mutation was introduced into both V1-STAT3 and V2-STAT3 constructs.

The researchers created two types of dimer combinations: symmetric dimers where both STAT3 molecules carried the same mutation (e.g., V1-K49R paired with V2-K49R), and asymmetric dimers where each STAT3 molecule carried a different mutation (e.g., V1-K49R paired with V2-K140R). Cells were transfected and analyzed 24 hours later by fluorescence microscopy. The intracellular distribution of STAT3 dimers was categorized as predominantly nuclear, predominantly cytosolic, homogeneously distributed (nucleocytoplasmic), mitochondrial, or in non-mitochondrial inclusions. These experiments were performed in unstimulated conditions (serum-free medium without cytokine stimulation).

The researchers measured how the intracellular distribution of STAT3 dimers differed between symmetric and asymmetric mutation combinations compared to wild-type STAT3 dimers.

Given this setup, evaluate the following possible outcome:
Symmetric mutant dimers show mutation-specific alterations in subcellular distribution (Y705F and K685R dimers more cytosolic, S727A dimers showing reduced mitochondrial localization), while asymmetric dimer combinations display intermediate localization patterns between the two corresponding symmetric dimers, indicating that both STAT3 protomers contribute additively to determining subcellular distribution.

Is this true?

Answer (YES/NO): NO